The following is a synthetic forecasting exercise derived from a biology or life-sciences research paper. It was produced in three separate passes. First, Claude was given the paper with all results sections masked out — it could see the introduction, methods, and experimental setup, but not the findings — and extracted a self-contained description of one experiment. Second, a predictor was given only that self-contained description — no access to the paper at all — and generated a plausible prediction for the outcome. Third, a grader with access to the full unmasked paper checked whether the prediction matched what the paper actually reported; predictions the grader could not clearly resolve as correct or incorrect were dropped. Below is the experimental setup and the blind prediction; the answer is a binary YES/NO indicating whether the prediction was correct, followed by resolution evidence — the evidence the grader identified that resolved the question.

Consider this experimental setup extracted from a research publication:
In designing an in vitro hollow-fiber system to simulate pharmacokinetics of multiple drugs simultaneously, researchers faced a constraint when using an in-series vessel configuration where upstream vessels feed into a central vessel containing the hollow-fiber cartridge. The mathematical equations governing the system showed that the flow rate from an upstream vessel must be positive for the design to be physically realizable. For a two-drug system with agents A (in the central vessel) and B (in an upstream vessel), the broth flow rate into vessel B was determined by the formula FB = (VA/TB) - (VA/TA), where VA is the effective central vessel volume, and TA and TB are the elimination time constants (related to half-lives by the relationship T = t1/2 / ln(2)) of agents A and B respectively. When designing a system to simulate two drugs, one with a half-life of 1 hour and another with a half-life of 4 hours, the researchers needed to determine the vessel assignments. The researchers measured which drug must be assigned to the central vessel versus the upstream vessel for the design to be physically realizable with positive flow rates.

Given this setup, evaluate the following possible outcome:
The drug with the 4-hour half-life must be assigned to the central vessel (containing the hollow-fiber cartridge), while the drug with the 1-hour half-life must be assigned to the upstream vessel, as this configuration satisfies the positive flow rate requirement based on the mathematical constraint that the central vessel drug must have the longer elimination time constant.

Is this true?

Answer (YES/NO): NO